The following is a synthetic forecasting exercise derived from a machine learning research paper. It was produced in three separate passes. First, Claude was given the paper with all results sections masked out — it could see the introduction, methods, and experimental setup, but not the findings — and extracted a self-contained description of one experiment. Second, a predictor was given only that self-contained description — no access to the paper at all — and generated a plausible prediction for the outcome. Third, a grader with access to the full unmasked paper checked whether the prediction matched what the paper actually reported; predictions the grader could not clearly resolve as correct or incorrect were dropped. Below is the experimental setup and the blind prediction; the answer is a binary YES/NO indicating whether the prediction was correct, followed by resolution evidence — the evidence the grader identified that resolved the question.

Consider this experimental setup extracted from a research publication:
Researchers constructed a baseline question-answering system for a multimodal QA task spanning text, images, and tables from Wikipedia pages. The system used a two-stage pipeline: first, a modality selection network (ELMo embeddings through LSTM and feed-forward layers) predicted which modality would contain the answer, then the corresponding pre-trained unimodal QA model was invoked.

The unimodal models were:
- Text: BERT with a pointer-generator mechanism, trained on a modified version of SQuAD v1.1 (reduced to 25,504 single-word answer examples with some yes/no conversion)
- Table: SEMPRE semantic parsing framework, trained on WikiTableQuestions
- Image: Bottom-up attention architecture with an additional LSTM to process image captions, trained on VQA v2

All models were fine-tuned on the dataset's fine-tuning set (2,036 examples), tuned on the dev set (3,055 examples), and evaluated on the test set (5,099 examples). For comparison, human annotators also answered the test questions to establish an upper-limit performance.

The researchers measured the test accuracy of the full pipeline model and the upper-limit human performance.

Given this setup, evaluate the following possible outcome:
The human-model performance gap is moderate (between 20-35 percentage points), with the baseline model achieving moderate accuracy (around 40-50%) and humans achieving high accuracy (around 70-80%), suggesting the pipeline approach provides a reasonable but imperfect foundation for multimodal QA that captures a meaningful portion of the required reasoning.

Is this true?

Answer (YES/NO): NO